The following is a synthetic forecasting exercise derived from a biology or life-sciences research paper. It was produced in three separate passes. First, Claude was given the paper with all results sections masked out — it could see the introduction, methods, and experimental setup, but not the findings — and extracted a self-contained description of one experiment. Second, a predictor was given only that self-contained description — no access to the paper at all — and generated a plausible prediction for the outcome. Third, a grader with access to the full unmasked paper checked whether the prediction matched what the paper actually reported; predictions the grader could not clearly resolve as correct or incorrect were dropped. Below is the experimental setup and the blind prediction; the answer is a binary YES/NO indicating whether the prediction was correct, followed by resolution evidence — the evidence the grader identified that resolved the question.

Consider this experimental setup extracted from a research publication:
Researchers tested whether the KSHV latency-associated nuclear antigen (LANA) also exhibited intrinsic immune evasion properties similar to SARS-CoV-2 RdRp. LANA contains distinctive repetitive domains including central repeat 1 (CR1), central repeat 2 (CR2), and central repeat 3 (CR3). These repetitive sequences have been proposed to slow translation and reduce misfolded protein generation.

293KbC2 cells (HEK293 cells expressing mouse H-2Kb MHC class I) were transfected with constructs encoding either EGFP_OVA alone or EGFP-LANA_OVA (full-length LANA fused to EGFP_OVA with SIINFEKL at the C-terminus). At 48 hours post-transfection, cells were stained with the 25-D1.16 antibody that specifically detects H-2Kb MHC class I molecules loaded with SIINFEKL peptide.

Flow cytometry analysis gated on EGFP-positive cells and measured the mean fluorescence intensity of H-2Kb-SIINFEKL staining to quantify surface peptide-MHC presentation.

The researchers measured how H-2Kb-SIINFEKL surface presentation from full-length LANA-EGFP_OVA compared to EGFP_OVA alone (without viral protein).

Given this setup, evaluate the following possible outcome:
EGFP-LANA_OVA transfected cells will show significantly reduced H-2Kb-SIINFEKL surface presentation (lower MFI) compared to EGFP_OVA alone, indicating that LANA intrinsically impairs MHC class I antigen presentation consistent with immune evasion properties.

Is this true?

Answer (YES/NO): YES